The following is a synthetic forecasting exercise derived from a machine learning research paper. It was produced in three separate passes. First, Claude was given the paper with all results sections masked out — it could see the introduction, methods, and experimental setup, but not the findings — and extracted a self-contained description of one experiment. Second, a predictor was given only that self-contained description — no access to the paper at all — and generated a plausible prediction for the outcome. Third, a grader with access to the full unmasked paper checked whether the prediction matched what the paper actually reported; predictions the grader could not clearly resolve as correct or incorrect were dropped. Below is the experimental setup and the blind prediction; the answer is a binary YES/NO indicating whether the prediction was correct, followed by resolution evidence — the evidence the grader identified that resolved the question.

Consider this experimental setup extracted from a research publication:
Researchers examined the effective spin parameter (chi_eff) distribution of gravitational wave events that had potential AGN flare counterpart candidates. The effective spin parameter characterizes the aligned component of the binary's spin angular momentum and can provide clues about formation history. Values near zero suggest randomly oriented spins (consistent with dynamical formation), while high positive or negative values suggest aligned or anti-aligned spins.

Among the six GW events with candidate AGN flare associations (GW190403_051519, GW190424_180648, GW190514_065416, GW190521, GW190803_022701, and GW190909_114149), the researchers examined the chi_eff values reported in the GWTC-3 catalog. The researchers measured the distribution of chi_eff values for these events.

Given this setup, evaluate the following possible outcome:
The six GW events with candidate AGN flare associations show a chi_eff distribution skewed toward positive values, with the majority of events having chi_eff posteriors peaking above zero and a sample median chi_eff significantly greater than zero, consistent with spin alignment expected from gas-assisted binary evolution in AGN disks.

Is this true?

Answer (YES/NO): NO